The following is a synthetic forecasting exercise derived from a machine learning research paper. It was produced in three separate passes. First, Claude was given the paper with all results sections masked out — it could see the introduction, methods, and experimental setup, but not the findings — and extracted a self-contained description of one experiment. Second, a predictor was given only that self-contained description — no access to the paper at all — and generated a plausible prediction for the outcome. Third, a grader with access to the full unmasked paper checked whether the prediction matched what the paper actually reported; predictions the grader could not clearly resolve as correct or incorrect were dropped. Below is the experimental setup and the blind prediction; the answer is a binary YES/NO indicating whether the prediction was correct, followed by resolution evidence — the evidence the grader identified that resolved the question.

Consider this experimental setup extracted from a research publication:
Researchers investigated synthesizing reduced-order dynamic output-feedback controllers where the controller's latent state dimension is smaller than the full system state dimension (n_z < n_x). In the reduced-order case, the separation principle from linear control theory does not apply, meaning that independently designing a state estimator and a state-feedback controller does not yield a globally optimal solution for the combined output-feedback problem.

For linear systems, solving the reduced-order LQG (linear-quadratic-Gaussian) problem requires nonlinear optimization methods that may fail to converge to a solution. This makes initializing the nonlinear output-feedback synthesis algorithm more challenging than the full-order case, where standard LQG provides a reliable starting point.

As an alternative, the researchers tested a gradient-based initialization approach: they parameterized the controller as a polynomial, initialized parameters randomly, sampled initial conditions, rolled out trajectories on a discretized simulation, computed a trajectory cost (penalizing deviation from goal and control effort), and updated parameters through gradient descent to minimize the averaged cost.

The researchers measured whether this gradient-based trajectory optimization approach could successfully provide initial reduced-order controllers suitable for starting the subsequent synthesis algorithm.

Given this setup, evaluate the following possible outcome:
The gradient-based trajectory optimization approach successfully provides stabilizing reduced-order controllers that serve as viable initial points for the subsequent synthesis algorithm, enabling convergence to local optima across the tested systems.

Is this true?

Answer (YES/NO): YES